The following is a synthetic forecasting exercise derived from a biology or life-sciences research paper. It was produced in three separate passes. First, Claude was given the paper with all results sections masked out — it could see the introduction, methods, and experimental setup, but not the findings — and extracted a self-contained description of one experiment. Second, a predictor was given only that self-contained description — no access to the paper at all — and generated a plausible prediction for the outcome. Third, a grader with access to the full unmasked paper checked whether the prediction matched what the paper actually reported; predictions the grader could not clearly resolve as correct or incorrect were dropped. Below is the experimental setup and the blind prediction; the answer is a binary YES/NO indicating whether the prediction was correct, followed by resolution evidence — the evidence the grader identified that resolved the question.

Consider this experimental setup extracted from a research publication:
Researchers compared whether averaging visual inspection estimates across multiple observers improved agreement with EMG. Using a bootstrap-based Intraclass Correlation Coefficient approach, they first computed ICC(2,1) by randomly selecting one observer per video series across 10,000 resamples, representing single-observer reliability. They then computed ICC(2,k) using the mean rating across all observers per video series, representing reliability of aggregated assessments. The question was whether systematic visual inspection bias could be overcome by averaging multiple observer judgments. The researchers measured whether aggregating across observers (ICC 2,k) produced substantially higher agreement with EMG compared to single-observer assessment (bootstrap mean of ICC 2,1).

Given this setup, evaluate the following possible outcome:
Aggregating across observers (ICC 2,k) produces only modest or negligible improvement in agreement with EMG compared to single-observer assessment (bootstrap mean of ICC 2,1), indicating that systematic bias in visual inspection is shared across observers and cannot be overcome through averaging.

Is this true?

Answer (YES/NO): YES